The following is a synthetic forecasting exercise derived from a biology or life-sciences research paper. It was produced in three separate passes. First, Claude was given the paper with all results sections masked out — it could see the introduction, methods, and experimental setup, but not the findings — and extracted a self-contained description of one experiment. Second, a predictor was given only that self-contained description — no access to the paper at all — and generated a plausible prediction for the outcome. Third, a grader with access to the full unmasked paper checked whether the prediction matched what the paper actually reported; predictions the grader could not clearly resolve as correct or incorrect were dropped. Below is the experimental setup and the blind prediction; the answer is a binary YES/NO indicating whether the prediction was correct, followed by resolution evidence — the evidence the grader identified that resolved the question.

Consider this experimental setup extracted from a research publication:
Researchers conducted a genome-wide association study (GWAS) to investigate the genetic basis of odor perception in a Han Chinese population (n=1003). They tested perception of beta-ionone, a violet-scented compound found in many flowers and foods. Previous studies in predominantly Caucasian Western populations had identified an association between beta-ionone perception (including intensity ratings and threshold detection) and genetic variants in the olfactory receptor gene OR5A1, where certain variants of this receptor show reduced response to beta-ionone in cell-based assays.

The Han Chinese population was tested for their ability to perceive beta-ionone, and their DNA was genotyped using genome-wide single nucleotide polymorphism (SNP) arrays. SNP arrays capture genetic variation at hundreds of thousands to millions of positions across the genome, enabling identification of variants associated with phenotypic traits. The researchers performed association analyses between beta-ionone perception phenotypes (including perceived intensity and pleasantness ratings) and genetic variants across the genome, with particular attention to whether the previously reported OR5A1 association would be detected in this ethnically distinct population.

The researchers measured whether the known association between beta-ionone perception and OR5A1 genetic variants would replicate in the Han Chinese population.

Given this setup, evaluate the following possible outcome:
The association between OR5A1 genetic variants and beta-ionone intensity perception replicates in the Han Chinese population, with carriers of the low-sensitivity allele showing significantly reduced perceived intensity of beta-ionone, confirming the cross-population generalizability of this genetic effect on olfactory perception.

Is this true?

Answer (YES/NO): YES